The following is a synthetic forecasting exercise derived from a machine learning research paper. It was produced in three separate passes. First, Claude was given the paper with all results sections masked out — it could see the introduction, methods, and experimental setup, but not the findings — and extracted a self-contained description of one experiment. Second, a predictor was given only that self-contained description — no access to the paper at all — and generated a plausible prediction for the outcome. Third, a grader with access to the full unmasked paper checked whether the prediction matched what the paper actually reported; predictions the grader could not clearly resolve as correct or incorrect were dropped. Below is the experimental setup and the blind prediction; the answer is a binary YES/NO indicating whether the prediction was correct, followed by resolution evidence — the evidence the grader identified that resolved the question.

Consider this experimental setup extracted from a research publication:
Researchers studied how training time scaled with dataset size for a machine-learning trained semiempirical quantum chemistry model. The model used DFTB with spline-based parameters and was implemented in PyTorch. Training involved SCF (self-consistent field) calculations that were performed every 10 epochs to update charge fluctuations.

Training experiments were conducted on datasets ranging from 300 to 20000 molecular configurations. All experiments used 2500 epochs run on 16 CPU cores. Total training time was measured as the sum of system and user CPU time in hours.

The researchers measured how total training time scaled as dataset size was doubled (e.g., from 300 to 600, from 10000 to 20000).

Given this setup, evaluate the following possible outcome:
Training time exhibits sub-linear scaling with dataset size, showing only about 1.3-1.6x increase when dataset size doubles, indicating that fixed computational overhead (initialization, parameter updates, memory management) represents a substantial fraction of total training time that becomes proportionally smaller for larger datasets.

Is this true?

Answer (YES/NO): NO